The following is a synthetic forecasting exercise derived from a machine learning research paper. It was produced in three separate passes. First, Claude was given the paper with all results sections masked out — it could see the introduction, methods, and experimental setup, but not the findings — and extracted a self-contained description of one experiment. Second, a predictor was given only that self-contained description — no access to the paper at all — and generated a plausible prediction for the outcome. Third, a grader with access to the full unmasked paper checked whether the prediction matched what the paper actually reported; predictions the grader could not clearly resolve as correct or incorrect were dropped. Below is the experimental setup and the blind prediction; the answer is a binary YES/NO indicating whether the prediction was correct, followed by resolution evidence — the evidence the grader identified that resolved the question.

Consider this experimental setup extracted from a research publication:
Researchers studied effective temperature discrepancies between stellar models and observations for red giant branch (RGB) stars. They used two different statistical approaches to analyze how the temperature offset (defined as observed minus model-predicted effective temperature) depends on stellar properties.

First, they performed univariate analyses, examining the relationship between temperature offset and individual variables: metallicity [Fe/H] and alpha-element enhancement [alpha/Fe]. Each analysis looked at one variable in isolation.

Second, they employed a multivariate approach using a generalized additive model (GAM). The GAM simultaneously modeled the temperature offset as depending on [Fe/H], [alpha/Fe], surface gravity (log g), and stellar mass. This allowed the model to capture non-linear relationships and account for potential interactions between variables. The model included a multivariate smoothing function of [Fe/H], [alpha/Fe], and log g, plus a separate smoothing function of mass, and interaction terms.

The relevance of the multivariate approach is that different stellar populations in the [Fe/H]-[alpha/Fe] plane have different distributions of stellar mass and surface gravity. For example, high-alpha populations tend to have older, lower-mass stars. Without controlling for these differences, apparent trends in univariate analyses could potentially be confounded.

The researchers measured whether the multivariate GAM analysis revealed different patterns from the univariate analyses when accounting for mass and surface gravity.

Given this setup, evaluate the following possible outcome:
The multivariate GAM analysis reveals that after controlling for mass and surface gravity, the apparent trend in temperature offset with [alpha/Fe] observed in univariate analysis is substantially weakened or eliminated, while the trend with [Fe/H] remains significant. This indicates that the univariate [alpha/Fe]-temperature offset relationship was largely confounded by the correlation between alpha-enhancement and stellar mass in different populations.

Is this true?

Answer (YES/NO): NO